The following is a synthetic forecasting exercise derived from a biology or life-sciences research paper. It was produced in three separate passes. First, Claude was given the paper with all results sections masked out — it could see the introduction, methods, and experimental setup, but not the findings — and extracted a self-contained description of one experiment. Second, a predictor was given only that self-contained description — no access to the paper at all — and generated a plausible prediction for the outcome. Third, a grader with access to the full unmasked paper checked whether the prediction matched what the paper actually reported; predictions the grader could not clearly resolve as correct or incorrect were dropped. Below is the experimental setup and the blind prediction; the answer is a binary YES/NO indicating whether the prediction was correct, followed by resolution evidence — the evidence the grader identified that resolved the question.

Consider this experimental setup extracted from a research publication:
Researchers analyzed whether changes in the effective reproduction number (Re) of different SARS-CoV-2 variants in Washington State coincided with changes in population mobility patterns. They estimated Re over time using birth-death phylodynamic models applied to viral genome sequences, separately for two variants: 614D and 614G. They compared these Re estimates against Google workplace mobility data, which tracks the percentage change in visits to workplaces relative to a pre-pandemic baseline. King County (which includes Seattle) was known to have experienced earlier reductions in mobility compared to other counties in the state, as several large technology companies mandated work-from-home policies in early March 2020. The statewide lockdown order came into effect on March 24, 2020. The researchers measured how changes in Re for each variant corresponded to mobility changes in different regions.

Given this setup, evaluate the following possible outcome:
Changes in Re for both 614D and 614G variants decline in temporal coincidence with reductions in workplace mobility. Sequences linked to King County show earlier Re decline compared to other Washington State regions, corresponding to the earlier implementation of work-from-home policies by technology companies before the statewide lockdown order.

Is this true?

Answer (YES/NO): YES